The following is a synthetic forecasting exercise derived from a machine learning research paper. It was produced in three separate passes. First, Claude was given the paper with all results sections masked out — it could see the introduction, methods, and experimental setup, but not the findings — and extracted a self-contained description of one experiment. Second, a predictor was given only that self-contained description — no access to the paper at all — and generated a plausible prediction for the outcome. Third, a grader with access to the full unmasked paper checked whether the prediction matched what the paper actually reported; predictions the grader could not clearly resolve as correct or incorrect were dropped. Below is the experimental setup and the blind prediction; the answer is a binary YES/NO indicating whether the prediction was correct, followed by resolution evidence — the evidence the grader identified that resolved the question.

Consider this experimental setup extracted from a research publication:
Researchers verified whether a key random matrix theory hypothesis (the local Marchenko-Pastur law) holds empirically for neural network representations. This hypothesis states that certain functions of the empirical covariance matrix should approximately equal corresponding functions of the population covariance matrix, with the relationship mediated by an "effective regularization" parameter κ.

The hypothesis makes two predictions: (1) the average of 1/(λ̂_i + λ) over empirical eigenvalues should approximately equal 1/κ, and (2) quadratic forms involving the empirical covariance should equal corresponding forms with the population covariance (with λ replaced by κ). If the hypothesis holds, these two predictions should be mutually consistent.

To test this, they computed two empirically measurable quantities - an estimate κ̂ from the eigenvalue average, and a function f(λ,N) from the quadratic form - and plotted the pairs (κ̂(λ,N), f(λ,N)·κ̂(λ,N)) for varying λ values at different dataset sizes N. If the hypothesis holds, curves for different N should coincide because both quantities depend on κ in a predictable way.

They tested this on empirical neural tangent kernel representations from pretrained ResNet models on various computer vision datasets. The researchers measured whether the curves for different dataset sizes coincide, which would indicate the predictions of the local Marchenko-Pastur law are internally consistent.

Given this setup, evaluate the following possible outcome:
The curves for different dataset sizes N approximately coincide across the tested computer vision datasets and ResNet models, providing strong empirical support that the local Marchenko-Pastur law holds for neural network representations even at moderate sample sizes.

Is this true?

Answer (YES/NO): YES